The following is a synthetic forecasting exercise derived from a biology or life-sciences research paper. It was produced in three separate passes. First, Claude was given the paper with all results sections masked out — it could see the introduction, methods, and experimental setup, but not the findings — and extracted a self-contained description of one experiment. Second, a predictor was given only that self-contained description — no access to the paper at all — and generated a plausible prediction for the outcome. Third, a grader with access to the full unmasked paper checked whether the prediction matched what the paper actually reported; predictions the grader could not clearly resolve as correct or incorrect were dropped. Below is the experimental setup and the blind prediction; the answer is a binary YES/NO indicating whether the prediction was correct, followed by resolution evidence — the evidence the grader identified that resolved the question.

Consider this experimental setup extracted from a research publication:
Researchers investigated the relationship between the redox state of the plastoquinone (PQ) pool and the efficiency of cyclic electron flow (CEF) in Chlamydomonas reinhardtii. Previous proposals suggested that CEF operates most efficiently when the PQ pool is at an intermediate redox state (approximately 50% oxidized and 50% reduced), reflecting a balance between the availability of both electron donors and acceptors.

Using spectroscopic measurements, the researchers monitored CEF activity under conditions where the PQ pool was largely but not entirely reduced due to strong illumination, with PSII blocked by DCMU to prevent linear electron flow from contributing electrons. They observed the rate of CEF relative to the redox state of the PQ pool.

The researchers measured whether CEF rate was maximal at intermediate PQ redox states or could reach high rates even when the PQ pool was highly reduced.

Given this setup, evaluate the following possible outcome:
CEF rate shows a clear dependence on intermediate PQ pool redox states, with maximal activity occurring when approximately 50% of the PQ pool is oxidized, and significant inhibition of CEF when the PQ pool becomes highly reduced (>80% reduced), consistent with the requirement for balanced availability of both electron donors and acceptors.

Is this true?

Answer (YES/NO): NO